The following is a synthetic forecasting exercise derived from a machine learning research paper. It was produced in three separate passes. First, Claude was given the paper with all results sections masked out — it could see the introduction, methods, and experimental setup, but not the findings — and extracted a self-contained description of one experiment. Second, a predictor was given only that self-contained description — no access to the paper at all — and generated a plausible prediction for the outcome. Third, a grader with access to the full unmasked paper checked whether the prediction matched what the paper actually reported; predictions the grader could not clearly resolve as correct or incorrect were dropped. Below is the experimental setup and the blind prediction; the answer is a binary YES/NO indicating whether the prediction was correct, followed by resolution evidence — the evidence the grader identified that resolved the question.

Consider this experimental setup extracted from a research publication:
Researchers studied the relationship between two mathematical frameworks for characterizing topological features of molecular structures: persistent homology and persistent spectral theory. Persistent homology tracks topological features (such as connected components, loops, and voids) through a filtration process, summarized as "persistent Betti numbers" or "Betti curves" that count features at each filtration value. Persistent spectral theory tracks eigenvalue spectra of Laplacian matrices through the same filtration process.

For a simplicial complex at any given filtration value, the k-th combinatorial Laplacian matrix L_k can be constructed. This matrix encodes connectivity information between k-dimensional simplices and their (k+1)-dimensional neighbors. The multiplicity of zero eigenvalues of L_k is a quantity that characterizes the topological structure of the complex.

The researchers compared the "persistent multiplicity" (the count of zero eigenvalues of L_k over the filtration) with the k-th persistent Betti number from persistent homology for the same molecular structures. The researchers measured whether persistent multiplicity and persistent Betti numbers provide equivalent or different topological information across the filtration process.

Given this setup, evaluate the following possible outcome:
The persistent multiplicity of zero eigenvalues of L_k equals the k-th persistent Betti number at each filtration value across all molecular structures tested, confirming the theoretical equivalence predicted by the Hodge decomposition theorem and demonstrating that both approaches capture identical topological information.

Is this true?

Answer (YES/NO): YES